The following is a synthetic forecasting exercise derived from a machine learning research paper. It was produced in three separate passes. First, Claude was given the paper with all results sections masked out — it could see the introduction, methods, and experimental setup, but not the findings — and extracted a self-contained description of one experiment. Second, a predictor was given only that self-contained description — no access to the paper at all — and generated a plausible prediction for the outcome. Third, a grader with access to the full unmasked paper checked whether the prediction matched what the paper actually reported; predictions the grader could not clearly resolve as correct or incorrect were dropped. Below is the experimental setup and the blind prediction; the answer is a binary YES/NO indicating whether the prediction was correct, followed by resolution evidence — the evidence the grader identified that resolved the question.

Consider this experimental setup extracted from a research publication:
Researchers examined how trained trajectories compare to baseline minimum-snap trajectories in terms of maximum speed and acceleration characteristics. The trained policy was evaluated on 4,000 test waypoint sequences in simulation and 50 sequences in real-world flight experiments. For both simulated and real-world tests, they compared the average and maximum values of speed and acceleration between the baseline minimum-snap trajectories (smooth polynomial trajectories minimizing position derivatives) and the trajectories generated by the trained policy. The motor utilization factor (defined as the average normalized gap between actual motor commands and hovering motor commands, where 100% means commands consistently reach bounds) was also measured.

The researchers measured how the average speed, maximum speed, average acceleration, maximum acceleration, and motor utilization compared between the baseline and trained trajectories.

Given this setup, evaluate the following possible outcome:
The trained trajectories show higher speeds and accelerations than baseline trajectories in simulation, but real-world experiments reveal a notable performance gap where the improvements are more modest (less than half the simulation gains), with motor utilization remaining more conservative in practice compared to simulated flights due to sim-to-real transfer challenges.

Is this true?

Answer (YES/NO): NO